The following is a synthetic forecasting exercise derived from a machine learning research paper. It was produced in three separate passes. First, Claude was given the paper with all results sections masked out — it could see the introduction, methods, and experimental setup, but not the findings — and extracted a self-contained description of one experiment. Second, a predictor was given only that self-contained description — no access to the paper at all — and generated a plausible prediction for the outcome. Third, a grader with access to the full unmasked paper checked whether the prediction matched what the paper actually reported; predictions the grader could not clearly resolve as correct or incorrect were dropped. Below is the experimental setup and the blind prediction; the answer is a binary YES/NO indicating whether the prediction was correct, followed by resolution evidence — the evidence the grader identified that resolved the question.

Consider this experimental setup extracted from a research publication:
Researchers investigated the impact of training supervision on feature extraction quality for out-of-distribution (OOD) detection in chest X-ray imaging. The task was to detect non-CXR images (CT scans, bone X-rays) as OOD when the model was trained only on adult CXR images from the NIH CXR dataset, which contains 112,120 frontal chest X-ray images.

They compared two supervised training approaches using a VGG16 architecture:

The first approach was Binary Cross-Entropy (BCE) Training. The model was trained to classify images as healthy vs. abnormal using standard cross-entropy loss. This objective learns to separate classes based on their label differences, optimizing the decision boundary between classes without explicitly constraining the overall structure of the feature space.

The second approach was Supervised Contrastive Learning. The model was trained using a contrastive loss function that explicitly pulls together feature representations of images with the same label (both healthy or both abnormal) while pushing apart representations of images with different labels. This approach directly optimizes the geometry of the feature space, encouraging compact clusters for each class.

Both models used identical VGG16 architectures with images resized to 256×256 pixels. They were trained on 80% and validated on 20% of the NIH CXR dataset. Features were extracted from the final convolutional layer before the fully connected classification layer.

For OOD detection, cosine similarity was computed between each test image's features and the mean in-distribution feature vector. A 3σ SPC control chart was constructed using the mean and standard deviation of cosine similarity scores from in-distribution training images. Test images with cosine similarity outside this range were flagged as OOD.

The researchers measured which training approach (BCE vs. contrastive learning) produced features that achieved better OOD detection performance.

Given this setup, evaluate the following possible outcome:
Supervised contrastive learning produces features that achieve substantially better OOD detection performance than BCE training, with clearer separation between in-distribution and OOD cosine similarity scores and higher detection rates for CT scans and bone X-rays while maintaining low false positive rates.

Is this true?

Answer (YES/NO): NO